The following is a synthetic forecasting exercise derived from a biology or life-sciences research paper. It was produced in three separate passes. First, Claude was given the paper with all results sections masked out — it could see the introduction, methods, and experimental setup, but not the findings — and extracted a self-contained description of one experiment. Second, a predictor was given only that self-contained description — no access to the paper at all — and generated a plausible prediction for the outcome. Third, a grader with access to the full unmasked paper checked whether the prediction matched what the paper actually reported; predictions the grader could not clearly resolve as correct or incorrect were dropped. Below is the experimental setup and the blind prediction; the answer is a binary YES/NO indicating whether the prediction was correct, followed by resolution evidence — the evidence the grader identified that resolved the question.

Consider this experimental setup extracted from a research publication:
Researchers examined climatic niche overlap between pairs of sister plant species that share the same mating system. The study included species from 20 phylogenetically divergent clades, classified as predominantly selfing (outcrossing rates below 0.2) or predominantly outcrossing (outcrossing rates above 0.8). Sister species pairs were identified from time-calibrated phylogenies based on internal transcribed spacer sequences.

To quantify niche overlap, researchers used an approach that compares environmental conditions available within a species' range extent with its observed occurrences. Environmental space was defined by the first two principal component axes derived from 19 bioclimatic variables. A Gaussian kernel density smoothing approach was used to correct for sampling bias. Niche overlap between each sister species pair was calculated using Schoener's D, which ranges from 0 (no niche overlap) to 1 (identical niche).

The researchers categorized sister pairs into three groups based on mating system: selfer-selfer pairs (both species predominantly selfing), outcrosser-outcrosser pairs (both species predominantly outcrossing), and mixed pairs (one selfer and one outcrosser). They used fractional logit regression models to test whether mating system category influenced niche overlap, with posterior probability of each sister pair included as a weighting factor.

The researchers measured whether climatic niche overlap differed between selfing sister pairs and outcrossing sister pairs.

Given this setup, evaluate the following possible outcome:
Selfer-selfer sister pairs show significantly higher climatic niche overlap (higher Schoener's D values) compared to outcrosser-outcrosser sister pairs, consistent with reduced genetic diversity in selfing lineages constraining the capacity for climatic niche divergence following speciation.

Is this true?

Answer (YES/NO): YES